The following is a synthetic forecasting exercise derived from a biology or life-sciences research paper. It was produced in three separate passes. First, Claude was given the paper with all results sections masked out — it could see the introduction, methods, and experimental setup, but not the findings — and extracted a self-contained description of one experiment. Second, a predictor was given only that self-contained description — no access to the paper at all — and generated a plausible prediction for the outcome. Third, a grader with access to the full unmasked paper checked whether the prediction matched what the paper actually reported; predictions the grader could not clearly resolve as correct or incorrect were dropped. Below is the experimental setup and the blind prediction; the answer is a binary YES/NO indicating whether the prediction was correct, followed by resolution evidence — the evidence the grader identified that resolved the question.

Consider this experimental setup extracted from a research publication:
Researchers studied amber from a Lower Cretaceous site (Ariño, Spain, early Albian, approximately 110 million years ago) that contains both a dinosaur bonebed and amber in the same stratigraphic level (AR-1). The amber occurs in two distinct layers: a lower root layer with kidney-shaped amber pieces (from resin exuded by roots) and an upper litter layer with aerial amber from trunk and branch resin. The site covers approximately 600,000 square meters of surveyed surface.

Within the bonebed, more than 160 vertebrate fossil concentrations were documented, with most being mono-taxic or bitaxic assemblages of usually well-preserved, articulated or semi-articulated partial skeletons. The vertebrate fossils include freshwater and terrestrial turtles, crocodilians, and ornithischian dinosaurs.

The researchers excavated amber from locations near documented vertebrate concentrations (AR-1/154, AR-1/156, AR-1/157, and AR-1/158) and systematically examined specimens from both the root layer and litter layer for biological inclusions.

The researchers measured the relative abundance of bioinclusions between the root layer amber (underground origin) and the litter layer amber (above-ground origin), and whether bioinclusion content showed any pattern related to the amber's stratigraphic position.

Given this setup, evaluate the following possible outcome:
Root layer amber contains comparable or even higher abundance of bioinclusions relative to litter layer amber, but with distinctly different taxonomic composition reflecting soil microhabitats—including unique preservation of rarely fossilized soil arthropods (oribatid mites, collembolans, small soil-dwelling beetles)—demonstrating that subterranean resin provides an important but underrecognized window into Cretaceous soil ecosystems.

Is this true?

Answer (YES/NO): NO